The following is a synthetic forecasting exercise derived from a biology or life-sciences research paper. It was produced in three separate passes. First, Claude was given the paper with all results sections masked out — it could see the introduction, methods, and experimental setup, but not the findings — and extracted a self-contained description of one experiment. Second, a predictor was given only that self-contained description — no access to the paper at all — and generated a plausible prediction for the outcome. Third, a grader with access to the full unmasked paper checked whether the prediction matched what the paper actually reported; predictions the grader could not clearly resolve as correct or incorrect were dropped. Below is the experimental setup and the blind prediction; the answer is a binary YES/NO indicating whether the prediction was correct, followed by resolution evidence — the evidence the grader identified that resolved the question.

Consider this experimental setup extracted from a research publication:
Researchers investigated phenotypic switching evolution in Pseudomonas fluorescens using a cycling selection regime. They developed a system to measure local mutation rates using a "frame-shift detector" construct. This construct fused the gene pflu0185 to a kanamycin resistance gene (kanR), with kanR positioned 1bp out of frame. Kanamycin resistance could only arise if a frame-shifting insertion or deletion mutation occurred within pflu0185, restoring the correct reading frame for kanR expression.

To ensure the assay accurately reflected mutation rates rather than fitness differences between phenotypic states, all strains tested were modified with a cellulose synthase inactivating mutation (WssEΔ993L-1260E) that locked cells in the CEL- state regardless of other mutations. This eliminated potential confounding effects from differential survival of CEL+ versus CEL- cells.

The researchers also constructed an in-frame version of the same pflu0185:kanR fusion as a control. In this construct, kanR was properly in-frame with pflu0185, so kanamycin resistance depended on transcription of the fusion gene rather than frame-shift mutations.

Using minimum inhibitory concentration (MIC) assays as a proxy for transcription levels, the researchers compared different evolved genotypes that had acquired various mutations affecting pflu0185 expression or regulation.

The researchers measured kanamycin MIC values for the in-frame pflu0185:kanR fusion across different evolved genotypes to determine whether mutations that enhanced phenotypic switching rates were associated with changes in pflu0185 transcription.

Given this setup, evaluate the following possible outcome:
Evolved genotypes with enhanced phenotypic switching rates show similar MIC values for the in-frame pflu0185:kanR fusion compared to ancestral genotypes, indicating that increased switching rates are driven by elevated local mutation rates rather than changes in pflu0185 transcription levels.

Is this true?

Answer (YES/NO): NO